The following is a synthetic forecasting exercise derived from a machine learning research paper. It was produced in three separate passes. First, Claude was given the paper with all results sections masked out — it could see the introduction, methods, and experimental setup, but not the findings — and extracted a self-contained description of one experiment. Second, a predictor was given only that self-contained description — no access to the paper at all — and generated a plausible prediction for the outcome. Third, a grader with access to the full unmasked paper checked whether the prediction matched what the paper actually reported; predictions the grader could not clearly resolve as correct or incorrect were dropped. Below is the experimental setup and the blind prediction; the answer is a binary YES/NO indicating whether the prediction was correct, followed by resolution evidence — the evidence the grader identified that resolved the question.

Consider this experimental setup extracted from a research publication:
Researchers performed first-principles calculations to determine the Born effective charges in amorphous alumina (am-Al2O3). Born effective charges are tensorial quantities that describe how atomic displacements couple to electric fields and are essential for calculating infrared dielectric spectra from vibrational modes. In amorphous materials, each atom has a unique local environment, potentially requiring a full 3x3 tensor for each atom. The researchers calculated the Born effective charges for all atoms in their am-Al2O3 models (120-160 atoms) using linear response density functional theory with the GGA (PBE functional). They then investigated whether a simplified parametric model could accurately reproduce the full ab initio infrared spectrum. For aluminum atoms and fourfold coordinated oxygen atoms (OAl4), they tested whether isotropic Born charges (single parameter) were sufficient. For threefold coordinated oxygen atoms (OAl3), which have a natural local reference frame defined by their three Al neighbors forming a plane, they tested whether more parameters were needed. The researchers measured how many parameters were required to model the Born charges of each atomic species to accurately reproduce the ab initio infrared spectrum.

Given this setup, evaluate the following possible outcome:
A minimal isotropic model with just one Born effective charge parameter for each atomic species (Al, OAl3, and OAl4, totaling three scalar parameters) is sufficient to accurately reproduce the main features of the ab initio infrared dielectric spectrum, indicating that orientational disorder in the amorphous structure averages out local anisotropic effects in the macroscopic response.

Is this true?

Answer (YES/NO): NO